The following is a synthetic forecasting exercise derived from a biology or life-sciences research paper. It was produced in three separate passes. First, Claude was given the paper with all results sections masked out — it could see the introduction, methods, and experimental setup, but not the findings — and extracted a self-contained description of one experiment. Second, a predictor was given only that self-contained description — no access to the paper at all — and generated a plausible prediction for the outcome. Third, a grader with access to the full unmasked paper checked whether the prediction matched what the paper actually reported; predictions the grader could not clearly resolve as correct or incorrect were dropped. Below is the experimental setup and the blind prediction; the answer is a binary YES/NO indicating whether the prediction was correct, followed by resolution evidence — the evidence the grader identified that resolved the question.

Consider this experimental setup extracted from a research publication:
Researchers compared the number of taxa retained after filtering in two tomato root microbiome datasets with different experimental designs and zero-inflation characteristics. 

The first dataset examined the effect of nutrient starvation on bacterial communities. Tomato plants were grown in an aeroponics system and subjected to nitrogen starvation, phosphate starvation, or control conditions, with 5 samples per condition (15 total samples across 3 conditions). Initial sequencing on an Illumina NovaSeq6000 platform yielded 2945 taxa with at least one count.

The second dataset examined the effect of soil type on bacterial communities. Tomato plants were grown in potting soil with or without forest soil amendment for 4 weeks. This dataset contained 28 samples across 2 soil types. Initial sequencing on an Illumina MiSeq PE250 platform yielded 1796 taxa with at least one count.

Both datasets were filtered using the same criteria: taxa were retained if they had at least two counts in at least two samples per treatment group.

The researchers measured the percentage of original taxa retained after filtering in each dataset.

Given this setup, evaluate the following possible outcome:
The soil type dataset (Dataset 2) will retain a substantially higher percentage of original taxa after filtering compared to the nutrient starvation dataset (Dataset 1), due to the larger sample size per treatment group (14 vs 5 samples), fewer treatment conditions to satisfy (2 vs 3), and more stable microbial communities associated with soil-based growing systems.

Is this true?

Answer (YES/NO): NO